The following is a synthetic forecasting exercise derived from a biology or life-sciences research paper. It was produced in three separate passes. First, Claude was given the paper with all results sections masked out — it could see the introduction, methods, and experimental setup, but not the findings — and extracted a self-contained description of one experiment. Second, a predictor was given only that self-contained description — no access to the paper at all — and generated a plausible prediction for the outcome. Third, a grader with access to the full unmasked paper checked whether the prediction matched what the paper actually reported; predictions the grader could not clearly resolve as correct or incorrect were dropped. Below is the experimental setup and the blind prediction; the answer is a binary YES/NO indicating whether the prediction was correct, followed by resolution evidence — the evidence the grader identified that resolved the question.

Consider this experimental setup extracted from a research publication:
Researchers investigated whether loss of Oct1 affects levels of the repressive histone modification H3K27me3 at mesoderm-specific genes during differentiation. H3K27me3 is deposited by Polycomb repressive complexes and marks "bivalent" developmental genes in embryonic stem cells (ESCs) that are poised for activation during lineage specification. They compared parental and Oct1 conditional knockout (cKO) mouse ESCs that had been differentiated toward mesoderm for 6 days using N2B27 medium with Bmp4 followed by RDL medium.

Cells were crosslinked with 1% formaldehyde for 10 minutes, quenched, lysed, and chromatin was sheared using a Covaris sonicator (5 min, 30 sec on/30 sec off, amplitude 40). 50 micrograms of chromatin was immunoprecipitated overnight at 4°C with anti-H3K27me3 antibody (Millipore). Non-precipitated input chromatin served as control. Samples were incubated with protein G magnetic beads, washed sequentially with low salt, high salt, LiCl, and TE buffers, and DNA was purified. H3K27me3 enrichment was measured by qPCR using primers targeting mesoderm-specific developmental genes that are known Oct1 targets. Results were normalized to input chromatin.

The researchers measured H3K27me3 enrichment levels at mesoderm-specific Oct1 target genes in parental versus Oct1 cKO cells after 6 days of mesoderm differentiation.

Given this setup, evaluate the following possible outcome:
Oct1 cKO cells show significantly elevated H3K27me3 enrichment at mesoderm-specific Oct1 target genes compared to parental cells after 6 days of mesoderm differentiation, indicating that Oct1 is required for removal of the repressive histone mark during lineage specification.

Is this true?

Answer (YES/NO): YES